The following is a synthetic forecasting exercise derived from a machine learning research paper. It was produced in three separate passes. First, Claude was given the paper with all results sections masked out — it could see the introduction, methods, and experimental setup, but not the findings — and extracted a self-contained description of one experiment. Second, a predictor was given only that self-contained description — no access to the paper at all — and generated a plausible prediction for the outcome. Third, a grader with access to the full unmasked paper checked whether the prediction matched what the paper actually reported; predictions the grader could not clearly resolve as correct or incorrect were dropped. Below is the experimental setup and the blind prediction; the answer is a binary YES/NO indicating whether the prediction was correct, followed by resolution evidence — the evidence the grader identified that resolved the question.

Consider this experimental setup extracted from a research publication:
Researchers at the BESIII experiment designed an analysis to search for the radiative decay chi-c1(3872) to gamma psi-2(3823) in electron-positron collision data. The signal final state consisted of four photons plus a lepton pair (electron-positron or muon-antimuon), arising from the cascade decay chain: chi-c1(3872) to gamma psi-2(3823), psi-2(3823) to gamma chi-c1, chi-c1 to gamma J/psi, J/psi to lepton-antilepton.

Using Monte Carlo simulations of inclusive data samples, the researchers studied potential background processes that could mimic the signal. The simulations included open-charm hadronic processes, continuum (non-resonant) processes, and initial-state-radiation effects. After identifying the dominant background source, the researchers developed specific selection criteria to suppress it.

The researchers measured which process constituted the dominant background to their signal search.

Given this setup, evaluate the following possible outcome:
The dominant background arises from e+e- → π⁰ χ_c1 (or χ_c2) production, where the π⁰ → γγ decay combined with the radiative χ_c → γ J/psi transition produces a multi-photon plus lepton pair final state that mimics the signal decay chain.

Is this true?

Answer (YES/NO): NO